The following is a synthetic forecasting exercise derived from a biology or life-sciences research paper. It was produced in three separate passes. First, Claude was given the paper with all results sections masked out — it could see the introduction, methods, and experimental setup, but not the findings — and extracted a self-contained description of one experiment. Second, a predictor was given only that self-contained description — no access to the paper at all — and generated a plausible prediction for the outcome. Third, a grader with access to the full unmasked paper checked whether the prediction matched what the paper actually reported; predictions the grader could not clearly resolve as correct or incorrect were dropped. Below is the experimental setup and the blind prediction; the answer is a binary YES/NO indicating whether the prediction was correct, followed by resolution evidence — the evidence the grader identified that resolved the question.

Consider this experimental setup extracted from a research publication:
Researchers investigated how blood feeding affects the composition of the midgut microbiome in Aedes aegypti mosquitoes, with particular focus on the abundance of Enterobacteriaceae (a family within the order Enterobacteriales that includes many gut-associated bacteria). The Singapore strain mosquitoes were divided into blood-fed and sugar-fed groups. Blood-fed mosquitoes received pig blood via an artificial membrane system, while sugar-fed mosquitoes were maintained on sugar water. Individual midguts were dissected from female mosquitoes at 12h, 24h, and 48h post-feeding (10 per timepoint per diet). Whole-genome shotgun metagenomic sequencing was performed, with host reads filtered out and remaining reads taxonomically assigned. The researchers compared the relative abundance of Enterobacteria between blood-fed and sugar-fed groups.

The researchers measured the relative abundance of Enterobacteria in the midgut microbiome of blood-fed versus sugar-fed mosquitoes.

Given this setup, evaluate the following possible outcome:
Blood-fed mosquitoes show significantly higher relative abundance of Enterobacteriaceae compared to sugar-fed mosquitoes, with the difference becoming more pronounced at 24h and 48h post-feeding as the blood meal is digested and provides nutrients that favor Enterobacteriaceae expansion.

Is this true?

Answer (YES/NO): NO